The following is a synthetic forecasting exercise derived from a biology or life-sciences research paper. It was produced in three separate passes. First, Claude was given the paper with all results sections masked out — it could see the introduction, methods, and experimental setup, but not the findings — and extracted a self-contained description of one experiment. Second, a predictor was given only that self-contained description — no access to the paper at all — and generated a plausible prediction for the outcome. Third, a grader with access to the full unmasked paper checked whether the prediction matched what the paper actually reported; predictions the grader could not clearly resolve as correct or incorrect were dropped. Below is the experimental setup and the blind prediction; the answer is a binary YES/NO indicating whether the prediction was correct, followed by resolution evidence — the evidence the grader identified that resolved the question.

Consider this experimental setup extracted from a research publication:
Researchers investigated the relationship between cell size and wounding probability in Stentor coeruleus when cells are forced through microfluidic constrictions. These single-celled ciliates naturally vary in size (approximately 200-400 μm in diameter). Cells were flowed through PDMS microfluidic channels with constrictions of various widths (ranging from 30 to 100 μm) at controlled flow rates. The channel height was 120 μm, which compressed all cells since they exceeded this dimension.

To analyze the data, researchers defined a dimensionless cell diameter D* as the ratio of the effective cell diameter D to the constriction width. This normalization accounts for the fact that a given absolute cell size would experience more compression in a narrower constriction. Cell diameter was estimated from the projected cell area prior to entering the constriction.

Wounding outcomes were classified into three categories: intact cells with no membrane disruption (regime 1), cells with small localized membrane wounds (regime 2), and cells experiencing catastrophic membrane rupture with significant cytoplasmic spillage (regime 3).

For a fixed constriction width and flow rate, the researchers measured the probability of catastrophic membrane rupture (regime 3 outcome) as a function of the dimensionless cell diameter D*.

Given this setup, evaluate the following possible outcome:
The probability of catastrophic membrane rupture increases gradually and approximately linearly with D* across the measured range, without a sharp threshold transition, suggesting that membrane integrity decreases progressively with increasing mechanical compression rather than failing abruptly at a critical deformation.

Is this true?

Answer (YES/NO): NO